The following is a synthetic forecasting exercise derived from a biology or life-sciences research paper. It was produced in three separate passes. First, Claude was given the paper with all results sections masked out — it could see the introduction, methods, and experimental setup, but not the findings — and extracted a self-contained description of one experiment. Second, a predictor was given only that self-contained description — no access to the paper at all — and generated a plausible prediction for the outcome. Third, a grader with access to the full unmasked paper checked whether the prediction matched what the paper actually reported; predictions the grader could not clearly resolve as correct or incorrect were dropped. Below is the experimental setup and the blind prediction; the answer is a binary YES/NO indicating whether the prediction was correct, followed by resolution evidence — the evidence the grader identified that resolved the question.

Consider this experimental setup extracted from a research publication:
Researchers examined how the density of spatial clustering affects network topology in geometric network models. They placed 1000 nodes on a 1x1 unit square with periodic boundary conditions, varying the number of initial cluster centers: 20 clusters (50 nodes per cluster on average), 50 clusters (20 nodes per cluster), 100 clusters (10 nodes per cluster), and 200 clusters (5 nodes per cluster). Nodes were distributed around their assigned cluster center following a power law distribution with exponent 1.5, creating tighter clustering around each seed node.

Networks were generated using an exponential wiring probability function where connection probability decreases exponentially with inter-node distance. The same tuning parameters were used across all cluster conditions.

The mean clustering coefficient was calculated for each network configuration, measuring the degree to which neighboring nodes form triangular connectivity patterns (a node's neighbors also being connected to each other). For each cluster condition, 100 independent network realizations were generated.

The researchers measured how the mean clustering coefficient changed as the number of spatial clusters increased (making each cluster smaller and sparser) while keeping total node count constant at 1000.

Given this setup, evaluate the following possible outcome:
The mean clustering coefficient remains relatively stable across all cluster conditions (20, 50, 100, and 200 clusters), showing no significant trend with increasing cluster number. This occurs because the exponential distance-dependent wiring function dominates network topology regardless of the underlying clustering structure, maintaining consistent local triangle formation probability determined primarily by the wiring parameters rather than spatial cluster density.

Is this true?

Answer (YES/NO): NO